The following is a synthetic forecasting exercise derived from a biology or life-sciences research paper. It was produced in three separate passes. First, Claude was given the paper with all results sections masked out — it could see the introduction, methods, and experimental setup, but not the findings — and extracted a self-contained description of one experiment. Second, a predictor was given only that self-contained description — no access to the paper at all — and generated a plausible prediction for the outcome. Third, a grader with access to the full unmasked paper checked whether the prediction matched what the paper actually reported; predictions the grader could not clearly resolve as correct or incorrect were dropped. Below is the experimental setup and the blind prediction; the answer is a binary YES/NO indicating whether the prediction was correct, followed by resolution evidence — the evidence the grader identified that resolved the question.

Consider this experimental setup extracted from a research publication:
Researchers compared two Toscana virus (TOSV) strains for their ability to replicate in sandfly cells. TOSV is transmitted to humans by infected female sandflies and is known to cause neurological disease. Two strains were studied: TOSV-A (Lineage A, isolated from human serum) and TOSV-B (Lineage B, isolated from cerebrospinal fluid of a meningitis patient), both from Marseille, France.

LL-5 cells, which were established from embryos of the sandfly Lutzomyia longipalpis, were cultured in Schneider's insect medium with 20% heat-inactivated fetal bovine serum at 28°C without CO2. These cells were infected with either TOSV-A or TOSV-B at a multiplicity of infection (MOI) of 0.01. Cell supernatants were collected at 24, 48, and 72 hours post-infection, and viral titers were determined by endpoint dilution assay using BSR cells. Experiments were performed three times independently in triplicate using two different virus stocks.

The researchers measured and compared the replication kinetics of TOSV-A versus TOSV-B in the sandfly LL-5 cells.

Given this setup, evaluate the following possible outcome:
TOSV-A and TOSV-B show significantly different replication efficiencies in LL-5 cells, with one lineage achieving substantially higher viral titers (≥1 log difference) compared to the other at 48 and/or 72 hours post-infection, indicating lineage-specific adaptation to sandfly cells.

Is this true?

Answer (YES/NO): YES